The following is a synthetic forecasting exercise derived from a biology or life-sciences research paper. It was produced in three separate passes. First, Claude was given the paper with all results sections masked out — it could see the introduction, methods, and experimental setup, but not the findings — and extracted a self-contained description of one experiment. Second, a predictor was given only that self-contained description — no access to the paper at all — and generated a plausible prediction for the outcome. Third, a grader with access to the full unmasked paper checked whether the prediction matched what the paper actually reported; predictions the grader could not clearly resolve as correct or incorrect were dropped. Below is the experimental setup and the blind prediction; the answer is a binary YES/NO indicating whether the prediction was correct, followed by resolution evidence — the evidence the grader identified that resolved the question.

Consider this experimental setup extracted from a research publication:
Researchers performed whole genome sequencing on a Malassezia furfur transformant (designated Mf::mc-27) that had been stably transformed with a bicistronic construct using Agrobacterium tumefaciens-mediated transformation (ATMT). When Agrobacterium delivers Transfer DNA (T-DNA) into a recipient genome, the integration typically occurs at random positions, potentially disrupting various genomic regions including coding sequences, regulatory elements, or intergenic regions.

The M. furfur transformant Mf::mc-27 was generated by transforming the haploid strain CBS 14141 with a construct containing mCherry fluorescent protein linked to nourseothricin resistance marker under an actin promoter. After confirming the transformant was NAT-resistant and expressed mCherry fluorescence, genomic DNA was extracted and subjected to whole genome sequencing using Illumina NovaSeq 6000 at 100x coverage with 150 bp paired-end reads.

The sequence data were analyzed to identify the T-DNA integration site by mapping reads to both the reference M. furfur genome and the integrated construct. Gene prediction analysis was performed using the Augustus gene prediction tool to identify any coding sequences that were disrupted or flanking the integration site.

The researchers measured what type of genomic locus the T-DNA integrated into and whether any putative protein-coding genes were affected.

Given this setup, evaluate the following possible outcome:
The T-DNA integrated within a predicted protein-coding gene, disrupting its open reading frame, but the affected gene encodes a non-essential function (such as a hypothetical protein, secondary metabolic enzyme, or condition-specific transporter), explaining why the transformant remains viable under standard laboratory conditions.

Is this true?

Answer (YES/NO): NO